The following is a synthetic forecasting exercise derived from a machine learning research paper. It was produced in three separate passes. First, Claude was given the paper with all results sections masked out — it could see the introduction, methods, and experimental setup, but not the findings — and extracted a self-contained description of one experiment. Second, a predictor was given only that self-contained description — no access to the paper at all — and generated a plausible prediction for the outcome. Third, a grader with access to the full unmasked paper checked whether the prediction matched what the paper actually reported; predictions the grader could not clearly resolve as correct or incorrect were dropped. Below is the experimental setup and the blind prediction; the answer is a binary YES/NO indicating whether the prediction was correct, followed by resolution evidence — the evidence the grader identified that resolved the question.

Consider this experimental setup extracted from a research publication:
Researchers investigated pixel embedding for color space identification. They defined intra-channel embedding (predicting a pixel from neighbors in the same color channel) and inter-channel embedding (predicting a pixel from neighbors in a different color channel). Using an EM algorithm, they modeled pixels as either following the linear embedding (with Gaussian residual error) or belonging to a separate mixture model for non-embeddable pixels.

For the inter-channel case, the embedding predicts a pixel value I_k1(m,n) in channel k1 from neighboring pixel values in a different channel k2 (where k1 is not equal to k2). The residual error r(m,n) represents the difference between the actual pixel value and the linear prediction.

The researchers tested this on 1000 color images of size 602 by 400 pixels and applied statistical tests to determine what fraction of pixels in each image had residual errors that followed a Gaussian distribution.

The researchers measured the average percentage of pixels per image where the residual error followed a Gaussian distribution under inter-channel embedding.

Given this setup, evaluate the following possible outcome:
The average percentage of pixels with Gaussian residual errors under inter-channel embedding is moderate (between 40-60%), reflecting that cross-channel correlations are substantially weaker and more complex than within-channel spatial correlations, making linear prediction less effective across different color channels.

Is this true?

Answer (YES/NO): NO